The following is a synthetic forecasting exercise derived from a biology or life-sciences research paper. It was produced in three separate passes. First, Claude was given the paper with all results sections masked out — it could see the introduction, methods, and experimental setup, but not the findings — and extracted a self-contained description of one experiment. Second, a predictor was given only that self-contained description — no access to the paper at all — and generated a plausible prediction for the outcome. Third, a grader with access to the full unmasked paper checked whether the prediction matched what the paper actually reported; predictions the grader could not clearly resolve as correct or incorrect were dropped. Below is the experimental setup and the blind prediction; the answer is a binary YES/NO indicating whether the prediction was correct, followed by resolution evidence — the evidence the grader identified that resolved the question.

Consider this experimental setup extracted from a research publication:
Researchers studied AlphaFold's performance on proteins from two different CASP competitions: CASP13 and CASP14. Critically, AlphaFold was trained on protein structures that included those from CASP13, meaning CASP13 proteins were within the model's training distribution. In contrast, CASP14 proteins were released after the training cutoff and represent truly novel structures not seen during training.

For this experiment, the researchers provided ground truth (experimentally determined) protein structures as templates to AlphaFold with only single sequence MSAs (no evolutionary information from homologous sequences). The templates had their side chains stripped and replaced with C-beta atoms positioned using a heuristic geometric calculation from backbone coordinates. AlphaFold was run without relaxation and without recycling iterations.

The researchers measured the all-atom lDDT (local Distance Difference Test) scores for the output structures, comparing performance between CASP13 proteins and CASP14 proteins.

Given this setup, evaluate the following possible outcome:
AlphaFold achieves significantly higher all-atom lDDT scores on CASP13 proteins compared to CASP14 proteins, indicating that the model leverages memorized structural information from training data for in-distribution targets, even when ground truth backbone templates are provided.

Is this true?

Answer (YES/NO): NO